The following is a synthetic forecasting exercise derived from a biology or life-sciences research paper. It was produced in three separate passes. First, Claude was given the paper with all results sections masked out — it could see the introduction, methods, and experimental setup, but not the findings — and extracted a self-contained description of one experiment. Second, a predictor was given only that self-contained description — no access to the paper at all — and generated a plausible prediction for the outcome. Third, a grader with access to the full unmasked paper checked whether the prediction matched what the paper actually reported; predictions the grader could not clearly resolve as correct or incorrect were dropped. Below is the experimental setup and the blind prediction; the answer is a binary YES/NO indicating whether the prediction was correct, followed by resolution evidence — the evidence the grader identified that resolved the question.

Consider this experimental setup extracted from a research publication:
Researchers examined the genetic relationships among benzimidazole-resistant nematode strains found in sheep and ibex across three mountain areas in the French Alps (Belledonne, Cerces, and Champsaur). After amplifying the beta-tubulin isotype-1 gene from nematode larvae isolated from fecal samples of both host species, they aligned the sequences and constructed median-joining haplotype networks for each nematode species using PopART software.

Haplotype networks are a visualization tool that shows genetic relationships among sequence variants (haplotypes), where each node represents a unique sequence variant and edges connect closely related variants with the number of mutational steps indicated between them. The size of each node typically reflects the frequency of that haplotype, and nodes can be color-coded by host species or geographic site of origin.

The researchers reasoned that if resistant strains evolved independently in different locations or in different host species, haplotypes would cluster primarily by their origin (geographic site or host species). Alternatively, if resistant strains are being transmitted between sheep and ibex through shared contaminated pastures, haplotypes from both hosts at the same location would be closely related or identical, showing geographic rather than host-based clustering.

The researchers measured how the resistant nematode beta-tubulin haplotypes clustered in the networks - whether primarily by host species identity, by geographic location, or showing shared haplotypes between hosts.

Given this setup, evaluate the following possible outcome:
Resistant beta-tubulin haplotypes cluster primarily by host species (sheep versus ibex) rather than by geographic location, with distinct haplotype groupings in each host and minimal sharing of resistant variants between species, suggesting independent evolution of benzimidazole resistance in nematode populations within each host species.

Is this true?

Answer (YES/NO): NO